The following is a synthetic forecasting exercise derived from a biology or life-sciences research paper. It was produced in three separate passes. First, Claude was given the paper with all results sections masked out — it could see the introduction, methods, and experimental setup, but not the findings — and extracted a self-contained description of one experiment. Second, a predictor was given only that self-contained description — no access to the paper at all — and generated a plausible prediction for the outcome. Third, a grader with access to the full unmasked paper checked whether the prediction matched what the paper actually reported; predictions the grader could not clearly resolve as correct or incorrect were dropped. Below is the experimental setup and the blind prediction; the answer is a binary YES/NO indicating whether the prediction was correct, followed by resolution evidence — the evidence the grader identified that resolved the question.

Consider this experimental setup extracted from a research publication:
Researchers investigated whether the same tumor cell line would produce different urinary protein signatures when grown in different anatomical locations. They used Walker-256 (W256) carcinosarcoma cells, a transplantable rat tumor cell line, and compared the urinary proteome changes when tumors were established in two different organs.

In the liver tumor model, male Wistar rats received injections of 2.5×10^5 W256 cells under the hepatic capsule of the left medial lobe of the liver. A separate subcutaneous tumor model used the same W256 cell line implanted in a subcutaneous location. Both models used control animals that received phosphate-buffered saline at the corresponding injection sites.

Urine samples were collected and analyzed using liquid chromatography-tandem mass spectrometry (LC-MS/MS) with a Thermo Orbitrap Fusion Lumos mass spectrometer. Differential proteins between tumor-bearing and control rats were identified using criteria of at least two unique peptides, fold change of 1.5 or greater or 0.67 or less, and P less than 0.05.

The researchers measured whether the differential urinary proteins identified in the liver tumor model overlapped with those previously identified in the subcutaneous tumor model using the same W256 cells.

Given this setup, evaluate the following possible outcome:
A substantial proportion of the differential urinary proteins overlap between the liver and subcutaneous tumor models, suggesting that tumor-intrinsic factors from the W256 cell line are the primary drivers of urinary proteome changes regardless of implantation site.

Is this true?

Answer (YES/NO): NO